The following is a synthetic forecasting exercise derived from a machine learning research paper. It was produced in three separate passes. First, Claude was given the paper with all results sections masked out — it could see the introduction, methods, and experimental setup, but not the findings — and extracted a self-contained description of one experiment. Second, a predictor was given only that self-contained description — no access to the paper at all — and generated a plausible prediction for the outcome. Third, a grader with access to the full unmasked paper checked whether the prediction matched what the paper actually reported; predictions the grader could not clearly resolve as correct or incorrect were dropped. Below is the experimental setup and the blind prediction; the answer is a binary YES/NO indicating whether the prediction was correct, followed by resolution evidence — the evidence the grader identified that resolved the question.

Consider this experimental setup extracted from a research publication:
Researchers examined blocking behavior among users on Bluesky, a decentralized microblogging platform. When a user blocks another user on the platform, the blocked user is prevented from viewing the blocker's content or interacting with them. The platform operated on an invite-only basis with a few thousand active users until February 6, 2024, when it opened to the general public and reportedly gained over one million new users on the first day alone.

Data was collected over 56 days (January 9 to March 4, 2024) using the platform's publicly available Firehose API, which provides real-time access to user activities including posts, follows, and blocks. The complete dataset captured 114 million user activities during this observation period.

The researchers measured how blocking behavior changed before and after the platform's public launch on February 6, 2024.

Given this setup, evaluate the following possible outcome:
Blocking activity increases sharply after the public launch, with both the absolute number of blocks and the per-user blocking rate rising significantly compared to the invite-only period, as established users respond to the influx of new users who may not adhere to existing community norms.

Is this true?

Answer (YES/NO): NO